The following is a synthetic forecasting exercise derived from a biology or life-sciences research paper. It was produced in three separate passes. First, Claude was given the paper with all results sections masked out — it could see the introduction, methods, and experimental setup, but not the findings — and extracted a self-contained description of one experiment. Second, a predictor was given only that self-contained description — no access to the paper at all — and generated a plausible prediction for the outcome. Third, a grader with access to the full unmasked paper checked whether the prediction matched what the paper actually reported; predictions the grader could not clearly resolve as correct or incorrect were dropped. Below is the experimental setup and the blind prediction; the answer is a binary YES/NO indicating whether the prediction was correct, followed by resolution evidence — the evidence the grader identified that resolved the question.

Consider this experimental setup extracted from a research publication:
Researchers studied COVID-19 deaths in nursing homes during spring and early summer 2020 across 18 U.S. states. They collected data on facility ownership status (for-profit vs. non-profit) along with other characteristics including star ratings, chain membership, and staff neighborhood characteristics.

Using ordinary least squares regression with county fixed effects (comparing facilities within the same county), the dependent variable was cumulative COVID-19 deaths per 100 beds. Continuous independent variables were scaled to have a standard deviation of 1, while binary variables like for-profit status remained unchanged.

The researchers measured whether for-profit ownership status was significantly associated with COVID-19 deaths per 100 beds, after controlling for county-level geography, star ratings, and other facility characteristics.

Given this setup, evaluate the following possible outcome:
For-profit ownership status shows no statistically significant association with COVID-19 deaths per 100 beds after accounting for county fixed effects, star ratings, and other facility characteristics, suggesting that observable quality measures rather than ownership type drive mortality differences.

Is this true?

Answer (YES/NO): NO